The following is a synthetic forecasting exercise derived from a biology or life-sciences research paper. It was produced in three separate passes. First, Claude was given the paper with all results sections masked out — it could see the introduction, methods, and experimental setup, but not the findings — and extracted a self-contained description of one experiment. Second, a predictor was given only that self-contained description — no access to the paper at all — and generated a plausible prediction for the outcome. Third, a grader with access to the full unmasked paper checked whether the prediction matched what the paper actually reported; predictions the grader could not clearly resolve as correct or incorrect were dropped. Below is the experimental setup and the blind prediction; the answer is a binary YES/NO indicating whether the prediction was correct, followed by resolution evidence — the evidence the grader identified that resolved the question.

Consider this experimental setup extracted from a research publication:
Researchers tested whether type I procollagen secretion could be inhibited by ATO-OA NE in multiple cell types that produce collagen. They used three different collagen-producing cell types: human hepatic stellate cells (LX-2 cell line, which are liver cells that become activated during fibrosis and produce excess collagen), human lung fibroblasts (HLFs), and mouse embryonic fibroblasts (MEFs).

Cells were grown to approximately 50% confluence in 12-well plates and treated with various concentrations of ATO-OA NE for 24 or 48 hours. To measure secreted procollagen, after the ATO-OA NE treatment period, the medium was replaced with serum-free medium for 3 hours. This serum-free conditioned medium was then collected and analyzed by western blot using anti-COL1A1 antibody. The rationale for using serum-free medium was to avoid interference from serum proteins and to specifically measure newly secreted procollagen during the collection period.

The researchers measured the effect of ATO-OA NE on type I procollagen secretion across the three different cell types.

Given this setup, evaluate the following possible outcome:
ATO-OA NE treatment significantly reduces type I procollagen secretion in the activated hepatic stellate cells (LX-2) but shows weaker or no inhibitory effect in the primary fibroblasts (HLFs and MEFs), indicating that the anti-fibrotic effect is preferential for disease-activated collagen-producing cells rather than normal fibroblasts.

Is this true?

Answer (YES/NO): NO